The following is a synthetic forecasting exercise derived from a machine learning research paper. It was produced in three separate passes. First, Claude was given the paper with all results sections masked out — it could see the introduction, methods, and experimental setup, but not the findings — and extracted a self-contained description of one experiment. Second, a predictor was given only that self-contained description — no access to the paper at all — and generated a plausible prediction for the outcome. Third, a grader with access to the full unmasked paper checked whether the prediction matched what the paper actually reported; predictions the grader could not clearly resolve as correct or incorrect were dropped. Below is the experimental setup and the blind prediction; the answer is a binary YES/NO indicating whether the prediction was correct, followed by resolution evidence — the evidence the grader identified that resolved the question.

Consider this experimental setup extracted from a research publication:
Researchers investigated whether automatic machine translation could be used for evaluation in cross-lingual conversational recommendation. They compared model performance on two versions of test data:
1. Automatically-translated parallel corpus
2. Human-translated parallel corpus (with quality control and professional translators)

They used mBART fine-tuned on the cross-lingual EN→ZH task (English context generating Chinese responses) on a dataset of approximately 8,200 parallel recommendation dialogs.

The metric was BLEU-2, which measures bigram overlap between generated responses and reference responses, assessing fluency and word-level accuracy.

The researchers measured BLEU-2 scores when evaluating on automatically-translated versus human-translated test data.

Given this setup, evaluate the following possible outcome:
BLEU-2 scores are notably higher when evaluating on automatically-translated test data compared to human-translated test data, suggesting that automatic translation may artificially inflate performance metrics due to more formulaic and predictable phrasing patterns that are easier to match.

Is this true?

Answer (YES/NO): NO